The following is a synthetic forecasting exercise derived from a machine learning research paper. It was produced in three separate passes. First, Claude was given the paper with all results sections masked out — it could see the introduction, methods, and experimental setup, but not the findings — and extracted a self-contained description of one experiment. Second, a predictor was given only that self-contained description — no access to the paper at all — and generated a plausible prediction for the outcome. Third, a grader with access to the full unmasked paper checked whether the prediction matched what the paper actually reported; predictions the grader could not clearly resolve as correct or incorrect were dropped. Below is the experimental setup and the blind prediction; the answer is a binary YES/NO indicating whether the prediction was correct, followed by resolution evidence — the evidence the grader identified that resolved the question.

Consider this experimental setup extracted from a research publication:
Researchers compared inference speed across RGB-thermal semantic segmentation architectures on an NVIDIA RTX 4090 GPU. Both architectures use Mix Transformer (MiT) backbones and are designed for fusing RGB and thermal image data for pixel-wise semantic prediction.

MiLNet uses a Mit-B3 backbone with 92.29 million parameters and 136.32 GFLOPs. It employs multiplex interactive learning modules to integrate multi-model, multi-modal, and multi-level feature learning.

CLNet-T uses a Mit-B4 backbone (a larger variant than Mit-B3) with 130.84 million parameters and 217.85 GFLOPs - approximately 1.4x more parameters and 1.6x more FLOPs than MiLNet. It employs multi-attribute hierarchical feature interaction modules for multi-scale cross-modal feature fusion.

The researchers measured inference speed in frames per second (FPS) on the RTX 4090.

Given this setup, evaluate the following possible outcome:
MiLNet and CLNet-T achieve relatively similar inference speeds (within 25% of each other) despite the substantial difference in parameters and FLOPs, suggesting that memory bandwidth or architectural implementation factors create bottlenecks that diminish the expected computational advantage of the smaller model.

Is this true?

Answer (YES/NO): YES